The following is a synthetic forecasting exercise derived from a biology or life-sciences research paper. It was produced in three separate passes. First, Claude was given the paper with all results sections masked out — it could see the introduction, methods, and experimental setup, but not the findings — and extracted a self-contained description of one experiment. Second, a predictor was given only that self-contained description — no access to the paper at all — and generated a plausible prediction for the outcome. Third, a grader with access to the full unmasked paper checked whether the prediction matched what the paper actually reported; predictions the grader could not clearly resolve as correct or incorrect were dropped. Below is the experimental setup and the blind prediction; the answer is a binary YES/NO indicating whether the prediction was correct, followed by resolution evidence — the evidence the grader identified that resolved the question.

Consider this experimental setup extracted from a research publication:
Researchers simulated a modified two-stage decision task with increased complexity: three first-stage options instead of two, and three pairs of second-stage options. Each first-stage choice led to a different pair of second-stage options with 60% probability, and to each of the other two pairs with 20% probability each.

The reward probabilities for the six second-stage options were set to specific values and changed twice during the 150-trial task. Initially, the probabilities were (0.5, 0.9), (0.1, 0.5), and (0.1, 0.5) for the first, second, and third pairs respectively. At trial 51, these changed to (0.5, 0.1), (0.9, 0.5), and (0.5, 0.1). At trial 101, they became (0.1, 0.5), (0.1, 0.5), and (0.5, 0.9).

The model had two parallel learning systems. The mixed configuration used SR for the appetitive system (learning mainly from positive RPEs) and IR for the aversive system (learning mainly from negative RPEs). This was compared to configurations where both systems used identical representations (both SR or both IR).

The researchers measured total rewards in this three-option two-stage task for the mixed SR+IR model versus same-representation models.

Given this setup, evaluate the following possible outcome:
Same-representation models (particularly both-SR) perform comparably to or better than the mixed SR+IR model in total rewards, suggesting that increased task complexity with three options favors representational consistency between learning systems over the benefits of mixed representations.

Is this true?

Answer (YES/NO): NO